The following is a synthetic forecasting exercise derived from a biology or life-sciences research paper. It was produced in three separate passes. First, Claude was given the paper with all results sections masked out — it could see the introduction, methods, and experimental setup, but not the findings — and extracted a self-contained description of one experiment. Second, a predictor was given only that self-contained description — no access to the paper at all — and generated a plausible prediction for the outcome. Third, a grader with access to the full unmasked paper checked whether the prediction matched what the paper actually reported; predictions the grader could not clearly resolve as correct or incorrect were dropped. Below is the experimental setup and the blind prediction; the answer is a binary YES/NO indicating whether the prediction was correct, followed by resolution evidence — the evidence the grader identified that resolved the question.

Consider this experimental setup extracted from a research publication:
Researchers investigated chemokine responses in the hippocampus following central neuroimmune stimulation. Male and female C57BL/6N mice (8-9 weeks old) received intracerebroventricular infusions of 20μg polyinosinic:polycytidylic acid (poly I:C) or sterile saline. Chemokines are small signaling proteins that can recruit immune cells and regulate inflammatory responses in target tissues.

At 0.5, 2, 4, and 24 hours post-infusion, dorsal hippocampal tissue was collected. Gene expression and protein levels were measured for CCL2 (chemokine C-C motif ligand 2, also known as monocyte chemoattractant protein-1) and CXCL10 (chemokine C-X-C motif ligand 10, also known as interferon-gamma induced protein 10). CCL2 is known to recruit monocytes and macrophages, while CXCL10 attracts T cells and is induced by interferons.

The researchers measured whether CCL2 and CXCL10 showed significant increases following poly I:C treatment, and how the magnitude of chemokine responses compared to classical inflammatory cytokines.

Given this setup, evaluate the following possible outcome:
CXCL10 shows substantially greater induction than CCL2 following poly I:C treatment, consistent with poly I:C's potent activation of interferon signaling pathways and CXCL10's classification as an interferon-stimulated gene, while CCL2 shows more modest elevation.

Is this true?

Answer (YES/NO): NO